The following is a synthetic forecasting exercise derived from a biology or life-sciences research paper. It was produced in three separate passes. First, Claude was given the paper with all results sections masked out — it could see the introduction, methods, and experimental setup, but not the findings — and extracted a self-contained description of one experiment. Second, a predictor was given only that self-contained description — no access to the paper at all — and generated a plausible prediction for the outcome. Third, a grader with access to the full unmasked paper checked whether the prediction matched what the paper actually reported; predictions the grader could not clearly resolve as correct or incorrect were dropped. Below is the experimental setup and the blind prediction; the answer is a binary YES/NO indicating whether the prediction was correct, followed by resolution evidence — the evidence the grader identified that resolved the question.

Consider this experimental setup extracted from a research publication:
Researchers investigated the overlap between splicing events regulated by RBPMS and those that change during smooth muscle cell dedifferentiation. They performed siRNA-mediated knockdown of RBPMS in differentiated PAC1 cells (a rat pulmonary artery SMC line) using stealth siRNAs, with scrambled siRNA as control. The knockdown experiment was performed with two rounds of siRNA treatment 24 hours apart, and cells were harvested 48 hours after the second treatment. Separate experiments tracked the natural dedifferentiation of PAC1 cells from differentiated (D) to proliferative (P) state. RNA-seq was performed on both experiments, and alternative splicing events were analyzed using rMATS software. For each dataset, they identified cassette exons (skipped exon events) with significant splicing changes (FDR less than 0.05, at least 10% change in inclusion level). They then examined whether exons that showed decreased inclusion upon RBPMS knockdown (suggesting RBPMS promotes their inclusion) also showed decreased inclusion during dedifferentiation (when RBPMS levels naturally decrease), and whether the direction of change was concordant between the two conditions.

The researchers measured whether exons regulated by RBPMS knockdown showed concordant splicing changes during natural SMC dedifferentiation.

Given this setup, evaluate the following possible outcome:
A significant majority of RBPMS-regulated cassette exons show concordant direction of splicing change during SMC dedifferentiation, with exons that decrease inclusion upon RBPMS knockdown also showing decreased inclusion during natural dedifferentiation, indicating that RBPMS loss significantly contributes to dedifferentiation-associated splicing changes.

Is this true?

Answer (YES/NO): NO